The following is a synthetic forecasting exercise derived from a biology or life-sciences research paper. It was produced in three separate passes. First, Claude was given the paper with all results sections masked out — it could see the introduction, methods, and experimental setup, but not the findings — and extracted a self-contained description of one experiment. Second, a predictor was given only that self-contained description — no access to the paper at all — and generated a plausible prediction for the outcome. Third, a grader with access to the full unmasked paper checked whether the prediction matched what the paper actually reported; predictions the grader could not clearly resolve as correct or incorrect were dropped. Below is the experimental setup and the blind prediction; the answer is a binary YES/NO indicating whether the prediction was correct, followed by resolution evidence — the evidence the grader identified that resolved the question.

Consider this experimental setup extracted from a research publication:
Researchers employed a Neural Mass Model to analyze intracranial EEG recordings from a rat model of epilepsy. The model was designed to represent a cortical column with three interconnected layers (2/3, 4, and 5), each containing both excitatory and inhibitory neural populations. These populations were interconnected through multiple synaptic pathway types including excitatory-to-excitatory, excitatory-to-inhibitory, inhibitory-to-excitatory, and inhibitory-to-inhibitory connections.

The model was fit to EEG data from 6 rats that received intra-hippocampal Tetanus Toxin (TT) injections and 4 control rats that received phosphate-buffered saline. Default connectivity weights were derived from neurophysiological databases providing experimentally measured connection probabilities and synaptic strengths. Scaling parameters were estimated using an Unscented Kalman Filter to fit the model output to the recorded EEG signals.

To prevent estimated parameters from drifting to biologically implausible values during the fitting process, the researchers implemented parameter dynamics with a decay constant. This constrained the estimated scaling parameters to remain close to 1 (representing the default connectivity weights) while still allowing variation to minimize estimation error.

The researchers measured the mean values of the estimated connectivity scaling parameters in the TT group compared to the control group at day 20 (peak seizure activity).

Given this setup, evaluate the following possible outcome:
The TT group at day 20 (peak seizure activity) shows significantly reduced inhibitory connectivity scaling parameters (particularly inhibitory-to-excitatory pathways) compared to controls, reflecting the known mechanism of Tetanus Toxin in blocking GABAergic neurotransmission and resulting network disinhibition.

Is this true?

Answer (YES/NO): NO